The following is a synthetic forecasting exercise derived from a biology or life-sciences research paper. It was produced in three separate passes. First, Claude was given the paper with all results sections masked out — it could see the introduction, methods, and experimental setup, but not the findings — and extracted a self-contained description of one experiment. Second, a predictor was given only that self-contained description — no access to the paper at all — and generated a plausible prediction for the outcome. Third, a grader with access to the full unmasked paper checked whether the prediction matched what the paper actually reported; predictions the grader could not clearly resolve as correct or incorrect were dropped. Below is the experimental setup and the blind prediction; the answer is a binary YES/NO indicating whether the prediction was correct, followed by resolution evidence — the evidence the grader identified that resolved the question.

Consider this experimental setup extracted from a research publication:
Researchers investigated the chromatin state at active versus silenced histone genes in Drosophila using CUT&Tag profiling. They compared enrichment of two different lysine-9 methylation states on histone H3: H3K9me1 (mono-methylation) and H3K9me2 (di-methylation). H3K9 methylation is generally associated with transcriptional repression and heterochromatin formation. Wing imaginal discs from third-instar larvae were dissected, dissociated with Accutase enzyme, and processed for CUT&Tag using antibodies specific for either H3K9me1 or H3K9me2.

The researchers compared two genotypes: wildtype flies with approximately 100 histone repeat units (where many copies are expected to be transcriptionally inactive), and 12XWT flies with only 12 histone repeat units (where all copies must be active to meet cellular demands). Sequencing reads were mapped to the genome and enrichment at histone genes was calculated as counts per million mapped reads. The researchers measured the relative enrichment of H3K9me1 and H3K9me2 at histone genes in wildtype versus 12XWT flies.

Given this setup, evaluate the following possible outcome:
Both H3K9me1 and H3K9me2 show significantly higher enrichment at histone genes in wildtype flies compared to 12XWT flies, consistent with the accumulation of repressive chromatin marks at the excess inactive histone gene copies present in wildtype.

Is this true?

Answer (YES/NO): YES